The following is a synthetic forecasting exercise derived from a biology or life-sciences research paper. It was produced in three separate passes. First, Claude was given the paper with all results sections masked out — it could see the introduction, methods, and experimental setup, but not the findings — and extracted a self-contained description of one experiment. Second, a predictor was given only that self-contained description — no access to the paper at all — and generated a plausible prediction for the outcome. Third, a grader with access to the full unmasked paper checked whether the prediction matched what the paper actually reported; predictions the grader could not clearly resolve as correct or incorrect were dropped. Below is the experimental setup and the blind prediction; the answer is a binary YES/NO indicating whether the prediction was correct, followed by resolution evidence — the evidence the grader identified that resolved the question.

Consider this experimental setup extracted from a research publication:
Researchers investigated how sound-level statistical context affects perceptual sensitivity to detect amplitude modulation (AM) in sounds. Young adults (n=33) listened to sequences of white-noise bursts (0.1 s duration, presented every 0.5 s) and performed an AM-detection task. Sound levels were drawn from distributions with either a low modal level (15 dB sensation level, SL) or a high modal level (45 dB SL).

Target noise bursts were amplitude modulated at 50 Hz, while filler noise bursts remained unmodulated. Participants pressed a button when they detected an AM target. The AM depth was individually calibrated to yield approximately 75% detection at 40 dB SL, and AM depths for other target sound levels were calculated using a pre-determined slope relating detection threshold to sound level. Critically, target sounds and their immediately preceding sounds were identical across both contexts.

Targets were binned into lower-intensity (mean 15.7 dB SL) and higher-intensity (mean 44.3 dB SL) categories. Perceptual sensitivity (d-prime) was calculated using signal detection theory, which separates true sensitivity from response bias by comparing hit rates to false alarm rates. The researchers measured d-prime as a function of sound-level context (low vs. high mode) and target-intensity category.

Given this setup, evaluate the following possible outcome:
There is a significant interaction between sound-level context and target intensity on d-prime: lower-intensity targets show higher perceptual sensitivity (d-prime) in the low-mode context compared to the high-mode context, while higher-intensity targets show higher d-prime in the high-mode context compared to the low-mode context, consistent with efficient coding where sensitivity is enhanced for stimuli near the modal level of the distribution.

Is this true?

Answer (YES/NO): NO